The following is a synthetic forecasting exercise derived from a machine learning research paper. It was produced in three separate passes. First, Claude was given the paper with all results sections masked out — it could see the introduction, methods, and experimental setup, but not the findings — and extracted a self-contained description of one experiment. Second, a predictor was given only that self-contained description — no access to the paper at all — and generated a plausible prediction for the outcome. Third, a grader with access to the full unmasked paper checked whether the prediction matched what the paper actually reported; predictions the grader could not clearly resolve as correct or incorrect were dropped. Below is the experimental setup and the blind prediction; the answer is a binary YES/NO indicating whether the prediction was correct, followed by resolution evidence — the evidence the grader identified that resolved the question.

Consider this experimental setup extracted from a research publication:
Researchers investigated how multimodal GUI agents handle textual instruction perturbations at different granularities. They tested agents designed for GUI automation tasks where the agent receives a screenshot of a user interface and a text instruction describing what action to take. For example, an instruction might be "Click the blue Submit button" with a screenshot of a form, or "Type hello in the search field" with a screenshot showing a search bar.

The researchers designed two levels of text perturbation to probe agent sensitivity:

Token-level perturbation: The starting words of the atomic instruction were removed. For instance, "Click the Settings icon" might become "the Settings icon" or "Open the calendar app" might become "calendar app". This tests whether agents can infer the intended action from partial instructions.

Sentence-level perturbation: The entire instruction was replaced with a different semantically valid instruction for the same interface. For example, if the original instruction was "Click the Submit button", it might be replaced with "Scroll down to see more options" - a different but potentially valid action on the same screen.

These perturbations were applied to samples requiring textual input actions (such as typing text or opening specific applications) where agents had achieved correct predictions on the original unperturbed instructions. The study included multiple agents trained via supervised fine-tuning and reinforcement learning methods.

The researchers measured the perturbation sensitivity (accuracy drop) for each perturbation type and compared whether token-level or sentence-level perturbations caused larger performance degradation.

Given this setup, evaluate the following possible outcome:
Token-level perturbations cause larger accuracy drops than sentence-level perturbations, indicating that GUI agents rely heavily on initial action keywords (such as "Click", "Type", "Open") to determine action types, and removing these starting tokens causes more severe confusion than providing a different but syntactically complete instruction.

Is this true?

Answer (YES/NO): NO